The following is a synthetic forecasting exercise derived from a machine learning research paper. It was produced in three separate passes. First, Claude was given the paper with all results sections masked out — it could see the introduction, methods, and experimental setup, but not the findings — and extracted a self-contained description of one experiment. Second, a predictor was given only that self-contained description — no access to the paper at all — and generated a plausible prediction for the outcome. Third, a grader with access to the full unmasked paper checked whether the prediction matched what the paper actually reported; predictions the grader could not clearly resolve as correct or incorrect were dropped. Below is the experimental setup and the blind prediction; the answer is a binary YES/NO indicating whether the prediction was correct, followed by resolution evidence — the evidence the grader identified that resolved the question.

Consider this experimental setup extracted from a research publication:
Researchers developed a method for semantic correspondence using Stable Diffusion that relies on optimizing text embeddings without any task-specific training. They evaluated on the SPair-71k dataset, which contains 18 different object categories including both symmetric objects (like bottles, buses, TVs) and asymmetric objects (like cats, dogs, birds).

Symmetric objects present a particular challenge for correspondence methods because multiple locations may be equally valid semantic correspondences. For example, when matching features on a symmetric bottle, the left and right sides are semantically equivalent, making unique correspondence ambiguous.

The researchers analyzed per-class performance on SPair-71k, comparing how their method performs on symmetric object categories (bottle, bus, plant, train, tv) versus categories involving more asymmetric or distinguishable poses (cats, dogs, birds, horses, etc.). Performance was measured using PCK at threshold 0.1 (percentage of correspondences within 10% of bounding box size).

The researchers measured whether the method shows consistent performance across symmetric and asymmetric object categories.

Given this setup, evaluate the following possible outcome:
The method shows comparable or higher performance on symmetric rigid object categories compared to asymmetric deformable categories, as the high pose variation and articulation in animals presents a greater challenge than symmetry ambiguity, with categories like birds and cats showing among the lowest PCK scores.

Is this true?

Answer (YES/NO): NO